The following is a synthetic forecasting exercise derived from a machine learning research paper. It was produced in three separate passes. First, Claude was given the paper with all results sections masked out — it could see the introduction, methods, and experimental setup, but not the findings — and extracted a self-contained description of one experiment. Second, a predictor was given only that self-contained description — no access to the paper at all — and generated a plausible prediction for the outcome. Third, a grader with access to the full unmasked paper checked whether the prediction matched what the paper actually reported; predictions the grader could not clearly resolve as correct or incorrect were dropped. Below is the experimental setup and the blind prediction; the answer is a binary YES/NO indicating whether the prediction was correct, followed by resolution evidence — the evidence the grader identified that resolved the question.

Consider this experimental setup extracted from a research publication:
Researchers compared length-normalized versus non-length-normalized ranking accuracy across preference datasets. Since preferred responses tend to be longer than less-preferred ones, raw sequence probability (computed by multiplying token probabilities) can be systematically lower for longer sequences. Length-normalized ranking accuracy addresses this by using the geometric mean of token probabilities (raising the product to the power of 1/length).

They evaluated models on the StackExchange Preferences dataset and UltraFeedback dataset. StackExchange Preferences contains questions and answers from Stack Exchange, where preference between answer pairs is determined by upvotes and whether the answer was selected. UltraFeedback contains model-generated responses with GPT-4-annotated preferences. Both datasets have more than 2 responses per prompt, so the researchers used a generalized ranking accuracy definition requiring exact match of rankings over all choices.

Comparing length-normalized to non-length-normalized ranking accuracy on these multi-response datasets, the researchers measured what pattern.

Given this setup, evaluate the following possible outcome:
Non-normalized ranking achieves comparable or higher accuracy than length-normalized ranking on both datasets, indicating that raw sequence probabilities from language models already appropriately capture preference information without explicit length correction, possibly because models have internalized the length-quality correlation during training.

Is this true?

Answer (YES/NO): NO